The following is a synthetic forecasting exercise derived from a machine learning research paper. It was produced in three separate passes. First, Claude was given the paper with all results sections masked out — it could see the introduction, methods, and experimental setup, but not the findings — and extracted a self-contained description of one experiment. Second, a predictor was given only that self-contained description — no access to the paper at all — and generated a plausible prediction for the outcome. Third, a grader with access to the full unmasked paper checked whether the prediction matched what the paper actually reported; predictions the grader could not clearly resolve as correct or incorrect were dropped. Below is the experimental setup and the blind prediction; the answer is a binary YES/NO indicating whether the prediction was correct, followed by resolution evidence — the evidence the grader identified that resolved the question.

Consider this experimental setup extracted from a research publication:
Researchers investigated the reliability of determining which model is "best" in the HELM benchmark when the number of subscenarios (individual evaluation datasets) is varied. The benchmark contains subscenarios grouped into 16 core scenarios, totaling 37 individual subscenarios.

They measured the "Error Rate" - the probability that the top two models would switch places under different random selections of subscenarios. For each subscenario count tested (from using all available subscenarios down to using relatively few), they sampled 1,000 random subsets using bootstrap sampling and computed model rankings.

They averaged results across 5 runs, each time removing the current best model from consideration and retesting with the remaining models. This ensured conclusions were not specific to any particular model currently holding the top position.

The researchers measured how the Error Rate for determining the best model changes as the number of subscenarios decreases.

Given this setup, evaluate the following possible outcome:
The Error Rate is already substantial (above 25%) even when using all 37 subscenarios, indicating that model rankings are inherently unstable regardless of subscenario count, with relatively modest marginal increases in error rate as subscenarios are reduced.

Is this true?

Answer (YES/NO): NO